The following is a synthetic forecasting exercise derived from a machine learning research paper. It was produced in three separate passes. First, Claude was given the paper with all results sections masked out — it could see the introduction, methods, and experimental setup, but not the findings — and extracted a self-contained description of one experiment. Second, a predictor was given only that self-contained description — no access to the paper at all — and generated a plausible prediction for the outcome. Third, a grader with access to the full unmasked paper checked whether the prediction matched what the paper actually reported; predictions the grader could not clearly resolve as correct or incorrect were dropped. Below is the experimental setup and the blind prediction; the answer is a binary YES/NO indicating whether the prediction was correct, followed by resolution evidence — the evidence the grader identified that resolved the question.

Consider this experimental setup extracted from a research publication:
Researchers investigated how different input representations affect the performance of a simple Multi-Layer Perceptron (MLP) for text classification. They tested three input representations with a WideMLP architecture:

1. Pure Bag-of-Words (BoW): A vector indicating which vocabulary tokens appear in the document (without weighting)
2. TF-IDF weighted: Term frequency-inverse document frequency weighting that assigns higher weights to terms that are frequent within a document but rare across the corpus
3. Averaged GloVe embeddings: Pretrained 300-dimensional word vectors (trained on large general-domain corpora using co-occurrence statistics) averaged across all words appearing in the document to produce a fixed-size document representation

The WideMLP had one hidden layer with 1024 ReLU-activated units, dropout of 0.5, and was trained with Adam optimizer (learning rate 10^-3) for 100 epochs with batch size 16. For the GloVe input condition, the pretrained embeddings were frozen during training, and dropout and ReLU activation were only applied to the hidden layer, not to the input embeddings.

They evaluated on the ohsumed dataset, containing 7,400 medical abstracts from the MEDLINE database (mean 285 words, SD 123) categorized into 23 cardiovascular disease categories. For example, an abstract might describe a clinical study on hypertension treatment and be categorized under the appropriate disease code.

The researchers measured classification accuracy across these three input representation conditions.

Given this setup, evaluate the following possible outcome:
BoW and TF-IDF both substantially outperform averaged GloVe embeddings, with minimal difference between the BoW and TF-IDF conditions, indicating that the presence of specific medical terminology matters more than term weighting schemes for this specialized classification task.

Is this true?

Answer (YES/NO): NO